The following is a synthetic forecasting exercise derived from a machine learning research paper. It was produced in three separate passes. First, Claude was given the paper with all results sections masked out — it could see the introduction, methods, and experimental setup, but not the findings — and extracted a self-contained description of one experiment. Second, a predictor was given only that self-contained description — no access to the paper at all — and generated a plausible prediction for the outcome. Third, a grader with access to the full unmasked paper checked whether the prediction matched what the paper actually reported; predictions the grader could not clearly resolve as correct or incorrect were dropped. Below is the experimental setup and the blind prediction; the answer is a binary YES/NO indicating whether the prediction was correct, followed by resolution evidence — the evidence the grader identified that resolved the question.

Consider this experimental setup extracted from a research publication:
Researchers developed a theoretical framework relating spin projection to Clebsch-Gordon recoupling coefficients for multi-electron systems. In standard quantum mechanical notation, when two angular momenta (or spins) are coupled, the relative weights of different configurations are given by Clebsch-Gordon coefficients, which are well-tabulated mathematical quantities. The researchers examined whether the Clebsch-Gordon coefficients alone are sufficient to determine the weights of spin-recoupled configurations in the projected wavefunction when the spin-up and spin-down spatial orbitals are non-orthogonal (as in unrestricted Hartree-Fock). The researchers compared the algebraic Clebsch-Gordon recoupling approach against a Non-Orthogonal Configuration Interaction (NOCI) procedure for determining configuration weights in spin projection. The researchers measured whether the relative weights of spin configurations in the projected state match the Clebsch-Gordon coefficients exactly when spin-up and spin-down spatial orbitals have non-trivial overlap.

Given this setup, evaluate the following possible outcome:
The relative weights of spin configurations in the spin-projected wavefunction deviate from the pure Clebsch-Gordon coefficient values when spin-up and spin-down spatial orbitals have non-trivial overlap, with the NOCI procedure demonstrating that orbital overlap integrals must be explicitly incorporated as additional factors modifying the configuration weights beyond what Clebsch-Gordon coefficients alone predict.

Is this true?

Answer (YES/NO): YES